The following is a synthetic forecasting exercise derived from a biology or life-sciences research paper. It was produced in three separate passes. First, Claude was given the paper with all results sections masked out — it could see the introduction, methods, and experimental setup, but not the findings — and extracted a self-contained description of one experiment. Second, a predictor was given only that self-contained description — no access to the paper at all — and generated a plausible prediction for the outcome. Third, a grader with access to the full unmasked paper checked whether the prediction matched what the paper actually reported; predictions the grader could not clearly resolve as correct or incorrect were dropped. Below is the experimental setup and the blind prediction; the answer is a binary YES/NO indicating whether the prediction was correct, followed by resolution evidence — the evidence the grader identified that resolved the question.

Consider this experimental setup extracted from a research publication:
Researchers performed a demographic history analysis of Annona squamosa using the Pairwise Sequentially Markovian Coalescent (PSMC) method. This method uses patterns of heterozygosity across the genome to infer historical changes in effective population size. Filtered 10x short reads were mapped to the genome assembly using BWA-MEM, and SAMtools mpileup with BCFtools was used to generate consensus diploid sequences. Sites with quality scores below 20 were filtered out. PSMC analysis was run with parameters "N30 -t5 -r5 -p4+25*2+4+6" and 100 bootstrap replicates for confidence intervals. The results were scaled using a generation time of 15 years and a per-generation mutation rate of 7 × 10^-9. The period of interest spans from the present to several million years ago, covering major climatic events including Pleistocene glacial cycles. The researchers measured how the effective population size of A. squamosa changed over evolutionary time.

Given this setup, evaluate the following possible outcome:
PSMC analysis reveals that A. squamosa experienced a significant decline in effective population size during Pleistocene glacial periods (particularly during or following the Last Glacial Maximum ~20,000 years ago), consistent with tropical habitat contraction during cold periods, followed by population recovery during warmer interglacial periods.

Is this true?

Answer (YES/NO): NO